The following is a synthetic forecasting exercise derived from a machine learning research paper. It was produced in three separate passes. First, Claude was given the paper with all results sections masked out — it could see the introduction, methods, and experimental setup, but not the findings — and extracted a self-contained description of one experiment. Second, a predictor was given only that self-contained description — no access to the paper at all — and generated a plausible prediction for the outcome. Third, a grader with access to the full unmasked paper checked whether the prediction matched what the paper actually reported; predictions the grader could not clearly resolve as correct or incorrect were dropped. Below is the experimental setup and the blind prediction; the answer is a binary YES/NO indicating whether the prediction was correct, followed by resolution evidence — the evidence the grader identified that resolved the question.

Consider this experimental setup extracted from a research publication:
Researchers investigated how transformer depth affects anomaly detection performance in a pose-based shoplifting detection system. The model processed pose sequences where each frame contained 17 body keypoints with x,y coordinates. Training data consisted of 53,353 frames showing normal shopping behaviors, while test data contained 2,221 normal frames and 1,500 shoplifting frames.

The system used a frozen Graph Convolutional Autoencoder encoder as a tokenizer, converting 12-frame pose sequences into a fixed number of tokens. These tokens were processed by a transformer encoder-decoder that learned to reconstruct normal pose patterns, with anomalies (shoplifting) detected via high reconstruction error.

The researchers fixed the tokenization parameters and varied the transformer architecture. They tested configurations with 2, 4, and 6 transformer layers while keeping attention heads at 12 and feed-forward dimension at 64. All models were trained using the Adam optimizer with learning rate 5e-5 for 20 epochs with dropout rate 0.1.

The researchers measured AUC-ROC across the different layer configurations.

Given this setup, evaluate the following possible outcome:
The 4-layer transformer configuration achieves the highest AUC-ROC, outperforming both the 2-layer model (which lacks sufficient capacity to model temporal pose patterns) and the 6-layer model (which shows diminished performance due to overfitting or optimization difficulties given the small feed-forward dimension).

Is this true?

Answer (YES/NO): NO